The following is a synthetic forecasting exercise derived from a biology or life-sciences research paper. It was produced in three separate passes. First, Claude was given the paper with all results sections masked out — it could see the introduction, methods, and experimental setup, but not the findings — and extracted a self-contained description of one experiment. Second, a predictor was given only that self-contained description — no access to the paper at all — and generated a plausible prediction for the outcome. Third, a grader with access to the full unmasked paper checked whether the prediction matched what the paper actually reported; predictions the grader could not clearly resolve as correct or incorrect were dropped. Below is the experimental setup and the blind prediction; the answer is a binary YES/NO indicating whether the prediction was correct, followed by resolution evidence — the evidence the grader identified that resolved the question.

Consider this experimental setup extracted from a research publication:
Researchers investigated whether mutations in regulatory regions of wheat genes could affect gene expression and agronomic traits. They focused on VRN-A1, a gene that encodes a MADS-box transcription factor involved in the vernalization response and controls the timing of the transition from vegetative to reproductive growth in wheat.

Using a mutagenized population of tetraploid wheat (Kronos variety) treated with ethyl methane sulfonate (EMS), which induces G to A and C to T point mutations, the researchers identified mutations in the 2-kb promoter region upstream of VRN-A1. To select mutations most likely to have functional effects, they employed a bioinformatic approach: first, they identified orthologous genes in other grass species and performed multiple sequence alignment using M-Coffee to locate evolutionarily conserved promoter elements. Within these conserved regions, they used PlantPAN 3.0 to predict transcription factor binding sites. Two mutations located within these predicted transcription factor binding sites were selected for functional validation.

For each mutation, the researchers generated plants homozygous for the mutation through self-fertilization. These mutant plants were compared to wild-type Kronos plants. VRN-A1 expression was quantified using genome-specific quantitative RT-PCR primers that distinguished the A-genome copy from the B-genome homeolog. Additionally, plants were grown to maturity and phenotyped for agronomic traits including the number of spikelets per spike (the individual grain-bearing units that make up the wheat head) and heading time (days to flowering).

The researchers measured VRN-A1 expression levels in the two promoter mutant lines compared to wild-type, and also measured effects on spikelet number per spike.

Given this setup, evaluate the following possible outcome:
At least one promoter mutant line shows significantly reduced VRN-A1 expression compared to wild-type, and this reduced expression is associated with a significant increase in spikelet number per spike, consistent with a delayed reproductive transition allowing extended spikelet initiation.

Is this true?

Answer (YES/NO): NO